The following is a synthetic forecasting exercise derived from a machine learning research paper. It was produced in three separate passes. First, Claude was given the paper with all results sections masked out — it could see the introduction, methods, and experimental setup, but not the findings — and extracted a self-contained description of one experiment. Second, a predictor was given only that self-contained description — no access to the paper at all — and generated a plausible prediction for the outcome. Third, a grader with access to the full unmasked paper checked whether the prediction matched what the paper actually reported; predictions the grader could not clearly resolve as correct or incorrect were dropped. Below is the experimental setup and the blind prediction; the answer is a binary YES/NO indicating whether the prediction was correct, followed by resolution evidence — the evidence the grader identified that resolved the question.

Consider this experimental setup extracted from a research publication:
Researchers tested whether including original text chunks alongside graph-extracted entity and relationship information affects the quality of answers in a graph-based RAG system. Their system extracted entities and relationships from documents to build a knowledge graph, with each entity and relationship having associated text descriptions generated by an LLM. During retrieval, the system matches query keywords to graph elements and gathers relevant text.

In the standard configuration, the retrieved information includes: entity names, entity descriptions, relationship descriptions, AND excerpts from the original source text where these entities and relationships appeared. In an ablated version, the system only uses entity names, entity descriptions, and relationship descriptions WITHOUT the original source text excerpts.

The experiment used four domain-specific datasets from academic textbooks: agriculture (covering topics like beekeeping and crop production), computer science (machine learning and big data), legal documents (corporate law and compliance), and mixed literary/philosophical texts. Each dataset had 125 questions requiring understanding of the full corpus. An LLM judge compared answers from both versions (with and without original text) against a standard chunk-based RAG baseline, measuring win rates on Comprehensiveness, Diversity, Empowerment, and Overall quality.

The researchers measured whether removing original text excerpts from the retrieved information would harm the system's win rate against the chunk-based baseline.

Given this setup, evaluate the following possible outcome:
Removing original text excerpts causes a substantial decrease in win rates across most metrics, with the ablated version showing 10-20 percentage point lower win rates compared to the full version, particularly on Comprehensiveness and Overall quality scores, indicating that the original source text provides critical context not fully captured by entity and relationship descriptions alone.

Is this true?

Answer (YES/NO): NO